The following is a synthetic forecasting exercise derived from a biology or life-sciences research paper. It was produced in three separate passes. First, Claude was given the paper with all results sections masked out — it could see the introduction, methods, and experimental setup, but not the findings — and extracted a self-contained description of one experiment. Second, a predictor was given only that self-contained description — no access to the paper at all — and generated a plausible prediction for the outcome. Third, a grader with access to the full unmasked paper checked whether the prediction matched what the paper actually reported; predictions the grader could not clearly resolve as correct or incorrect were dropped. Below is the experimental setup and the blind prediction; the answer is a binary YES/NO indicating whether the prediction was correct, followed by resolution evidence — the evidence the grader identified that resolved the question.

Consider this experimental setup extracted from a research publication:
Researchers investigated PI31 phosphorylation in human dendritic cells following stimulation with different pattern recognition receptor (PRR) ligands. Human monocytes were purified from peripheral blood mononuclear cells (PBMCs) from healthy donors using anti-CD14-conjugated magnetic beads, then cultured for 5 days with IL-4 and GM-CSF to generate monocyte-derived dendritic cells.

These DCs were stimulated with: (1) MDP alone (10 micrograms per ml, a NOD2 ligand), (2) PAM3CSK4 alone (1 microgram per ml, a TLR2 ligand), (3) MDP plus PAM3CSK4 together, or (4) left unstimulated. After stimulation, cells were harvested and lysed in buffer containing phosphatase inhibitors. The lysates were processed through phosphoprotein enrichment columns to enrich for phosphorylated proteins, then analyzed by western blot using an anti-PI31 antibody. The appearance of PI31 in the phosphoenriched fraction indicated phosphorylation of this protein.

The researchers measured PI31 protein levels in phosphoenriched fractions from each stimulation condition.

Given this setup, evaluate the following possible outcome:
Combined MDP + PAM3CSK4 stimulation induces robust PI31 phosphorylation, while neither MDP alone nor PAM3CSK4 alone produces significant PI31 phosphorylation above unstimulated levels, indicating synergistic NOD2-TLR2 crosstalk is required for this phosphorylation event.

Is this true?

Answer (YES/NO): NO